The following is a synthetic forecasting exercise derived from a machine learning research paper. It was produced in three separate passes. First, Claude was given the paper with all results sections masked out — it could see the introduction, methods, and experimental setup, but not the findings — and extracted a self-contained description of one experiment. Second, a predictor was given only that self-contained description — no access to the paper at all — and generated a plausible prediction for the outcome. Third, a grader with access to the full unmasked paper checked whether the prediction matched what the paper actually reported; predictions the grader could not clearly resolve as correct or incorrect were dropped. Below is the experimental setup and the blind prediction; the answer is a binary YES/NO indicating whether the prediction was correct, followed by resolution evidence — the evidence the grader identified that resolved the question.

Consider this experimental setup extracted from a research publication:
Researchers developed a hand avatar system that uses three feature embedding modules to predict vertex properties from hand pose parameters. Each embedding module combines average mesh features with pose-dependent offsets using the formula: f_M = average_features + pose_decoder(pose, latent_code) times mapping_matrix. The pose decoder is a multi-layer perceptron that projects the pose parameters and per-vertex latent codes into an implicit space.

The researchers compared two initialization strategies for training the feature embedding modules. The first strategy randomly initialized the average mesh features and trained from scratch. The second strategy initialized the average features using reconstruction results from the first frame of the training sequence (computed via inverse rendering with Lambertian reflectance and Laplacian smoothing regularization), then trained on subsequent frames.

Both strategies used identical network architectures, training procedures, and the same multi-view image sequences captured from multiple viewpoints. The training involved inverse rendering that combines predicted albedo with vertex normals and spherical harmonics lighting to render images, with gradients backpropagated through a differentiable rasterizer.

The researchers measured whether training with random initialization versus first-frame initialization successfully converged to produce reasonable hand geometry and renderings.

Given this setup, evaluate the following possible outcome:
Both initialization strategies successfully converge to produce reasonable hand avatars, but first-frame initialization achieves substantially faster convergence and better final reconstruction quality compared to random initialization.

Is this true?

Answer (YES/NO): NO